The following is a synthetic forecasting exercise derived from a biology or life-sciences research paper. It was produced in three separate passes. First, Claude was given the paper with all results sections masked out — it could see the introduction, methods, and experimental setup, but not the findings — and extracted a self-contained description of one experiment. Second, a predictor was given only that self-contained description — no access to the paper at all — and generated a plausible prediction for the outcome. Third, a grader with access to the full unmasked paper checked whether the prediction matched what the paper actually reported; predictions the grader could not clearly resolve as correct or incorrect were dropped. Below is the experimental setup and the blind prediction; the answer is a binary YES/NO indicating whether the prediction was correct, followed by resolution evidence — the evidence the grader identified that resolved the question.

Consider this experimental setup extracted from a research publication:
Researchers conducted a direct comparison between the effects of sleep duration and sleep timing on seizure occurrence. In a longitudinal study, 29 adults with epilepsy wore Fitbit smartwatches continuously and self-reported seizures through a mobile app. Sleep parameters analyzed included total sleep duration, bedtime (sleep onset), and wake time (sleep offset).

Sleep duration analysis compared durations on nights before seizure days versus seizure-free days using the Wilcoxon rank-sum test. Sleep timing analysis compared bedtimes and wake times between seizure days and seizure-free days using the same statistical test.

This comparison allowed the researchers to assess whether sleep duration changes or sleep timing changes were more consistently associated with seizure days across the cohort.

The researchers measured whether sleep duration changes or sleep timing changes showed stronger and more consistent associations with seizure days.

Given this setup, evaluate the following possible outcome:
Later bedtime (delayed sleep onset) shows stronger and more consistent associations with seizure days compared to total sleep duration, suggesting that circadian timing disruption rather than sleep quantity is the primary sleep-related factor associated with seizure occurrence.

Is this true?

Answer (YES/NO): NO